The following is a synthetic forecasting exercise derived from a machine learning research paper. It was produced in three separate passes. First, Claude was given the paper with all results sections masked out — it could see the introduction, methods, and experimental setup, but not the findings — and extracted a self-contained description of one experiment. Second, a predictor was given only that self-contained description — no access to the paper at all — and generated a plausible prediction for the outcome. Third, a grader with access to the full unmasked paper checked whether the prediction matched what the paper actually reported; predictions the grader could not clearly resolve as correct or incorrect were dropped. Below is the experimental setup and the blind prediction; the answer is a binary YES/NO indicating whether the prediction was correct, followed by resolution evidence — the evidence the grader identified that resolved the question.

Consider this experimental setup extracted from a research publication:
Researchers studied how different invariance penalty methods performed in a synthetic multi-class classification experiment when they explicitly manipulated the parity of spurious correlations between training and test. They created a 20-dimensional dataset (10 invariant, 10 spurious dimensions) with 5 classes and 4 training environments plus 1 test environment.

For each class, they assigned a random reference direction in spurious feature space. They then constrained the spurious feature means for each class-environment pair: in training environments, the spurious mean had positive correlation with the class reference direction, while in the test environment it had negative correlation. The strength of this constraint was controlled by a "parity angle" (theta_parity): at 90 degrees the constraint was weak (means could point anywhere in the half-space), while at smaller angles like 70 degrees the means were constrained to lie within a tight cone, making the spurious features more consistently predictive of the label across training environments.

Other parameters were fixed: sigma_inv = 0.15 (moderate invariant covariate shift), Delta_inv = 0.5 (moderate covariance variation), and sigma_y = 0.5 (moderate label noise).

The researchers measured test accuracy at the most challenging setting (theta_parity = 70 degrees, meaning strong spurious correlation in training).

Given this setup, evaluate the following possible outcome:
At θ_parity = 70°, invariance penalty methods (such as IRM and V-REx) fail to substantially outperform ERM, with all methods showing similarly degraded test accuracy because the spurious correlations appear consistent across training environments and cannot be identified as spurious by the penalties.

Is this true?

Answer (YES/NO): YES